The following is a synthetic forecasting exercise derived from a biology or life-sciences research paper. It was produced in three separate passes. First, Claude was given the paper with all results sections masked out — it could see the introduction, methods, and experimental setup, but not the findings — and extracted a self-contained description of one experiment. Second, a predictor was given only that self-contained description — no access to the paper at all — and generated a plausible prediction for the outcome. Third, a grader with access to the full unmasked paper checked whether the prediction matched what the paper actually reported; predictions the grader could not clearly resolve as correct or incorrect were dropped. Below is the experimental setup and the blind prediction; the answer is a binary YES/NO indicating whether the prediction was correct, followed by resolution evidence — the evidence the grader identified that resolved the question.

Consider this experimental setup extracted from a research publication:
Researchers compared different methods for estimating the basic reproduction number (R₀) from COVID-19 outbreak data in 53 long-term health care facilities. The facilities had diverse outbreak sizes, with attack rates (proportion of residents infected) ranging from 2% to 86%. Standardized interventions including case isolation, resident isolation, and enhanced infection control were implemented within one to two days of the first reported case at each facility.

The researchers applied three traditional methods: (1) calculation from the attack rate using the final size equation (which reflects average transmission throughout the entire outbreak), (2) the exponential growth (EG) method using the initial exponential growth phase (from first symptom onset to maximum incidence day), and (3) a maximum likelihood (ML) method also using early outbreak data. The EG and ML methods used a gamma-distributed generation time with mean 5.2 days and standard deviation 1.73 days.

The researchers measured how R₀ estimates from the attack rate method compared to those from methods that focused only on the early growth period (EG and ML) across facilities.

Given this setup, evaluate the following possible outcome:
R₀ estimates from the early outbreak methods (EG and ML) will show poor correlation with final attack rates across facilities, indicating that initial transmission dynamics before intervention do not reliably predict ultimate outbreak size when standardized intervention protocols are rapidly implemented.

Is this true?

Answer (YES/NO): YES